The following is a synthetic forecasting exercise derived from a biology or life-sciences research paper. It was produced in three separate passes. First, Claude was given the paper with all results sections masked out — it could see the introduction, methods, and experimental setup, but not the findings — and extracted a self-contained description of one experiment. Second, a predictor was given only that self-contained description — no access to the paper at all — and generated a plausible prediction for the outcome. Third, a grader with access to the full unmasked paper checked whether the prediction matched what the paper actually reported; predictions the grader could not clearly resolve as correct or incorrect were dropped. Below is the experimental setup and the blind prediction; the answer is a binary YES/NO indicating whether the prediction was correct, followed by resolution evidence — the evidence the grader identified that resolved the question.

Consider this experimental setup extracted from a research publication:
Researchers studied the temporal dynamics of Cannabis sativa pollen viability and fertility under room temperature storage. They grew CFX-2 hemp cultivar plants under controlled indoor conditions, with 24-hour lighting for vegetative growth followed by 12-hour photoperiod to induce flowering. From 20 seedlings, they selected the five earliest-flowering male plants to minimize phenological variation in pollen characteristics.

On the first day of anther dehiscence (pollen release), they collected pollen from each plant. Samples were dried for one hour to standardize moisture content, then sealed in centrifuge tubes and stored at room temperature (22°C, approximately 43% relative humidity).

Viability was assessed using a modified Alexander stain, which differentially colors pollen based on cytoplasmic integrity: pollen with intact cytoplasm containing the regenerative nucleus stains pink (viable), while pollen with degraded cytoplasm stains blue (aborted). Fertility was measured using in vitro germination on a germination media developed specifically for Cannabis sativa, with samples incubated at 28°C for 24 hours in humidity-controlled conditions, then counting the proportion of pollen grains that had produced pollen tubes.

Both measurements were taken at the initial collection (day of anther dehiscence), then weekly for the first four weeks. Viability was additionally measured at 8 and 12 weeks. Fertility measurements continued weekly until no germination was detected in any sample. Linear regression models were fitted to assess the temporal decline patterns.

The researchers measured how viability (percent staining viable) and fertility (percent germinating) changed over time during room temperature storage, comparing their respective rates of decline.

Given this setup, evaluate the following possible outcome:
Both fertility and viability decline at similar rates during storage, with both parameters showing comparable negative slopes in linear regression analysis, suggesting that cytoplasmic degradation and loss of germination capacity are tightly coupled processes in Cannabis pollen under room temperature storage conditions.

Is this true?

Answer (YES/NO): NO